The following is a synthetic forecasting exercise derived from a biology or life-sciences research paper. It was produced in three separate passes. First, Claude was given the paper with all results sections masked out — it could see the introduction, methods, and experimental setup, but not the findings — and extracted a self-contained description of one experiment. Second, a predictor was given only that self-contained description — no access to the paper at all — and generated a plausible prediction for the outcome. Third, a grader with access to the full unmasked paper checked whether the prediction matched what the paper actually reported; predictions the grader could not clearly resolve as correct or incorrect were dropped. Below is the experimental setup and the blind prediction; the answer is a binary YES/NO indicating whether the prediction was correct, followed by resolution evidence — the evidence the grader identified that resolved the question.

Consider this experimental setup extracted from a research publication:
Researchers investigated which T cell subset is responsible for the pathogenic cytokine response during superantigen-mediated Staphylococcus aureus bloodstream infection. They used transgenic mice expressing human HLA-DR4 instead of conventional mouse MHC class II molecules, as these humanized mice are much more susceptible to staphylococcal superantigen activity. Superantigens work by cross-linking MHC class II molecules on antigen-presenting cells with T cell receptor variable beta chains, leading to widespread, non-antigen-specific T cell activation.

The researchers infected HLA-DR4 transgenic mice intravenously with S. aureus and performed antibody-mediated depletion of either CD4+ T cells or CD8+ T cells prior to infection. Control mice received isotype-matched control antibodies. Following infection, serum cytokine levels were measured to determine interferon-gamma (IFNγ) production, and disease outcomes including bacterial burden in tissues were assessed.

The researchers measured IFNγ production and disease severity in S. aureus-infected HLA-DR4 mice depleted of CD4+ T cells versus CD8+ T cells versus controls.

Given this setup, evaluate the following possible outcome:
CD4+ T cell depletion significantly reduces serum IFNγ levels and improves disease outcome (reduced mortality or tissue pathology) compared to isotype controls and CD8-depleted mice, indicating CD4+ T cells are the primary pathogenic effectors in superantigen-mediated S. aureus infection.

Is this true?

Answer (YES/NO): NO